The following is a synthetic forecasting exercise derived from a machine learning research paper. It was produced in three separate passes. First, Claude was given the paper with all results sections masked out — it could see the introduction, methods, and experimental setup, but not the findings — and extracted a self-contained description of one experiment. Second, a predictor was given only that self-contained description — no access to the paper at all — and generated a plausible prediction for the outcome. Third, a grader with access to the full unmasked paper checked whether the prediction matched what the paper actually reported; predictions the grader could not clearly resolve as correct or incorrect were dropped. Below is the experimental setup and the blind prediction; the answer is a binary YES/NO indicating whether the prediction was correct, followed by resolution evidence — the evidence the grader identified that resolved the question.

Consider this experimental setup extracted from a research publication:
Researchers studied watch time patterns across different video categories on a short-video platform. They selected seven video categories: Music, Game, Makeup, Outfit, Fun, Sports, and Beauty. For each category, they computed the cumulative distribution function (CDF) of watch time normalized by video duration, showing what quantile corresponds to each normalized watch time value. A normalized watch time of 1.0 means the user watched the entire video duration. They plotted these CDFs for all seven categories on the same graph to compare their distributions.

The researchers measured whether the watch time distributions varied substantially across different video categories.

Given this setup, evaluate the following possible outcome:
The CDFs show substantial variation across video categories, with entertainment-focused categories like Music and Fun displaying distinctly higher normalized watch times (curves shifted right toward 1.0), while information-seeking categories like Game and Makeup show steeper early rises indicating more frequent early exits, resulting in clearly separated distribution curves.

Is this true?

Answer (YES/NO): NO